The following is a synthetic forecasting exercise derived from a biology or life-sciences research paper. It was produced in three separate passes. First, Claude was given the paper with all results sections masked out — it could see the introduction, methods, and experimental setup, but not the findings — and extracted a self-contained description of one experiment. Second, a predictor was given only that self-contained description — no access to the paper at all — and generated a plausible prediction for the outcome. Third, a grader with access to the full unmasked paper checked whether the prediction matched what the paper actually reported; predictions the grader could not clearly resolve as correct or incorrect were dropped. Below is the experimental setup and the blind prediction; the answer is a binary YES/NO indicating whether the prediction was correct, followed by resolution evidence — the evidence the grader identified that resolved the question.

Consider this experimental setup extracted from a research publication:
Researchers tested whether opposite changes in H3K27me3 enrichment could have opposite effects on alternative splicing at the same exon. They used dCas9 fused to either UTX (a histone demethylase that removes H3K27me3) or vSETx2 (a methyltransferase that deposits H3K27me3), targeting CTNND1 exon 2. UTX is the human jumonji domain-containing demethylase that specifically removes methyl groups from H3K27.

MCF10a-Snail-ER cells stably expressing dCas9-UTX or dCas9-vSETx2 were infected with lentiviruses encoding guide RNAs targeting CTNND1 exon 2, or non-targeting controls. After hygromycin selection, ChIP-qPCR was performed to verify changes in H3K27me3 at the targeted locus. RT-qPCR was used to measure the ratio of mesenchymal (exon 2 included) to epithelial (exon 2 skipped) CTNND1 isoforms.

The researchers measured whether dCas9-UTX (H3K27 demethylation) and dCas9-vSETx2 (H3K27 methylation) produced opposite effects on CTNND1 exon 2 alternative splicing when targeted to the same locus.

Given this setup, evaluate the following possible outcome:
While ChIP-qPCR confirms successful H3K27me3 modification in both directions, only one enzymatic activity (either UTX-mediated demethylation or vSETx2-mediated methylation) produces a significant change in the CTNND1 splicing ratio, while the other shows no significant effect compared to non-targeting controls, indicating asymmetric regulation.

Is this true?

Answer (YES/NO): NO